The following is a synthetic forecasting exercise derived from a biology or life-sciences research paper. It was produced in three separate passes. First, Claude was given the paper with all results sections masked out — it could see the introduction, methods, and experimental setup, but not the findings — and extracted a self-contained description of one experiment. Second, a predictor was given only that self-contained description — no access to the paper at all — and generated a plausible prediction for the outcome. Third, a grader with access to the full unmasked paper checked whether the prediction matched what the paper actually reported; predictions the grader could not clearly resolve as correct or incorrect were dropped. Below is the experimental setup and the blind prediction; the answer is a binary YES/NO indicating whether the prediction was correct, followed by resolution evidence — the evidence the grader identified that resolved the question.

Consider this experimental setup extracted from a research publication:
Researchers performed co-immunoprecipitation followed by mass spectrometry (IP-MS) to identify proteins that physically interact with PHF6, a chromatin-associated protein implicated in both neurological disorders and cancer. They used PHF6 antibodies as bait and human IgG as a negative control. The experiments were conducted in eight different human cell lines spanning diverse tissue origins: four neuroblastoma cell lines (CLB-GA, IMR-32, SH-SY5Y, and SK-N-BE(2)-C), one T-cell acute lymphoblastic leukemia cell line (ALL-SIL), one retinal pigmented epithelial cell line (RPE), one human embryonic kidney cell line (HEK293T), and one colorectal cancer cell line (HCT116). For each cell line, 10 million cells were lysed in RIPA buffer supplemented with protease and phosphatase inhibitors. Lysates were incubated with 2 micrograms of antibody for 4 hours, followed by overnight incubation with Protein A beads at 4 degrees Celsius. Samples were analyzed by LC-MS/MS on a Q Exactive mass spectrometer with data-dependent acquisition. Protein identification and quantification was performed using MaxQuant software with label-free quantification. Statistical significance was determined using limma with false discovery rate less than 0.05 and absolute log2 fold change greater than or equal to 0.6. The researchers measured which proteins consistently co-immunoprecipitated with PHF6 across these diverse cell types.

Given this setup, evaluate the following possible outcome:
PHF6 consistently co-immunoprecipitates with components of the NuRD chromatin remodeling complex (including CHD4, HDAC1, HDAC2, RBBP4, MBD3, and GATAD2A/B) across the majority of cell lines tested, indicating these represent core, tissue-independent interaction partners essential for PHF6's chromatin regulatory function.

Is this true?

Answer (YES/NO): NO